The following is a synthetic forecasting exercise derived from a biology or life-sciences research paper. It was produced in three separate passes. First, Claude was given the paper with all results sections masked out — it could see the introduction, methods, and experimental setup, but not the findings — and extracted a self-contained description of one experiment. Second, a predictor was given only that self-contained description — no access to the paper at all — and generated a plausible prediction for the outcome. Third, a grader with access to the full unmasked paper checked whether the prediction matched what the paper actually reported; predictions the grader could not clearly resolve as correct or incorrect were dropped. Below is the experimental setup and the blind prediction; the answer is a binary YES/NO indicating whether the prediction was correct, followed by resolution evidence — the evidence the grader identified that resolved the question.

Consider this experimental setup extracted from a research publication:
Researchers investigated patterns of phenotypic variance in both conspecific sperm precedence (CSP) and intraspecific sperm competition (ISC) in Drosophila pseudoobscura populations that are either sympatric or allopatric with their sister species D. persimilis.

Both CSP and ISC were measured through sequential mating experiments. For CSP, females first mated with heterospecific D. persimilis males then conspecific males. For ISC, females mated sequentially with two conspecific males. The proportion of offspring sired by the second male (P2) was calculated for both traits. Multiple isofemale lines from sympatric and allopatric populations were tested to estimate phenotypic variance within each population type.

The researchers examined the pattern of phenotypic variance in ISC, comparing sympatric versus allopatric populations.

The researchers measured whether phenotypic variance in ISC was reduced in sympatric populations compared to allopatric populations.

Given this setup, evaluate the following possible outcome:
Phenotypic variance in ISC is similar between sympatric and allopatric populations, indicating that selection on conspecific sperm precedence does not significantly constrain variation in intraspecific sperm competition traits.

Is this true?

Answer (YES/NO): NO